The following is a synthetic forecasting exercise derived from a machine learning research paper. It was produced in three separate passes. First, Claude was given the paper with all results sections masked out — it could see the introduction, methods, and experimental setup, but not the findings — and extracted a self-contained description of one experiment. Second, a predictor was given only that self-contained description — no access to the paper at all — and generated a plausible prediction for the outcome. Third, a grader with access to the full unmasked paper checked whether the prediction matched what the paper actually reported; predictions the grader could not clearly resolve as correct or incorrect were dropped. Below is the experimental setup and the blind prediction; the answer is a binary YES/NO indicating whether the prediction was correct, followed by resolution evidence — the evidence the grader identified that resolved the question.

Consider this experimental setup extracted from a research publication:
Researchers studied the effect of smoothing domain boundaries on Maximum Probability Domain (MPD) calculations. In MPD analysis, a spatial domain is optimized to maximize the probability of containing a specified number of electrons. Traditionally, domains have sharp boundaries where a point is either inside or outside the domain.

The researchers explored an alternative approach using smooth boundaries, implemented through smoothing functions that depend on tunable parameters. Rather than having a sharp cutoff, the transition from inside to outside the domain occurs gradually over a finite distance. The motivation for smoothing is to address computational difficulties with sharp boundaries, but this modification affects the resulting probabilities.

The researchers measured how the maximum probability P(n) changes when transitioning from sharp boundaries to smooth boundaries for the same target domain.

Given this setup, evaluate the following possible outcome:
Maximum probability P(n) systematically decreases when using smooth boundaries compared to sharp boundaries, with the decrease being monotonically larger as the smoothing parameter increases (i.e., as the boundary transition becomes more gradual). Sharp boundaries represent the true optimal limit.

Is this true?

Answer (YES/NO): NO